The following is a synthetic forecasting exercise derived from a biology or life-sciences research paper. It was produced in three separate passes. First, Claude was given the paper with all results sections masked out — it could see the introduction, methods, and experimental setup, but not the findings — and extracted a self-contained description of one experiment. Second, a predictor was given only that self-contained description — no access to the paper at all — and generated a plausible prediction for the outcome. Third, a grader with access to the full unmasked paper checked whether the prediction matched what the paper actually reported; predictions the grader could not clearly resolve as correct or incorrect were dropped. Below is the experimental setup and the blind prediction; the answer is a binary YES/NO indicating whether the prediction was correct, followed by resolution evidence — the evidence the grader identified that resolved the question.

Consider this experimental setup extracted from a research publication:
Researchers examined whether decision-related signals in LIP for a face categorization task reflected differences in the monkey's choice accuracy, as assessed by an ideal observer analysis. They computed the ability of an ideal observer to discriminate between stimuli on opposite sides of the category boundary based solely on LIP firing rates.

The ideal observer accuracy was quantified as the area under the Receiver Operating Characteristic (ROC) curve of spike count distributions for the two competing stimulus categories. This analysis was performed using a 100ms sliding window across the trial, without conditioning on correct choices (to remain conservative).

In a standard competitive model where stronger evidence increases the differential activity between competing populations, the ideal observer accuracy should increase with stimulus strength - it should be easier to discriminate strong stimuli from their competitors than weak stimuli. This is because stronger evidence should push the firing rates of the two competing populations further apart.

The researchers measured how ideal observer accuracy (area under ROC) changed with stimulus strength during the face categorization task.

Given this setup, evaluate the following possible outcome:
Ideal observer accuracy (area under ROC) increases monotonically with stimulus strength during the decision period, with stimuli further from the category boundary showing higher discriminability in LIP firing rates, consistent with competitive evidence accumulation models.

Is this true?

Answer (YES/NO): NO